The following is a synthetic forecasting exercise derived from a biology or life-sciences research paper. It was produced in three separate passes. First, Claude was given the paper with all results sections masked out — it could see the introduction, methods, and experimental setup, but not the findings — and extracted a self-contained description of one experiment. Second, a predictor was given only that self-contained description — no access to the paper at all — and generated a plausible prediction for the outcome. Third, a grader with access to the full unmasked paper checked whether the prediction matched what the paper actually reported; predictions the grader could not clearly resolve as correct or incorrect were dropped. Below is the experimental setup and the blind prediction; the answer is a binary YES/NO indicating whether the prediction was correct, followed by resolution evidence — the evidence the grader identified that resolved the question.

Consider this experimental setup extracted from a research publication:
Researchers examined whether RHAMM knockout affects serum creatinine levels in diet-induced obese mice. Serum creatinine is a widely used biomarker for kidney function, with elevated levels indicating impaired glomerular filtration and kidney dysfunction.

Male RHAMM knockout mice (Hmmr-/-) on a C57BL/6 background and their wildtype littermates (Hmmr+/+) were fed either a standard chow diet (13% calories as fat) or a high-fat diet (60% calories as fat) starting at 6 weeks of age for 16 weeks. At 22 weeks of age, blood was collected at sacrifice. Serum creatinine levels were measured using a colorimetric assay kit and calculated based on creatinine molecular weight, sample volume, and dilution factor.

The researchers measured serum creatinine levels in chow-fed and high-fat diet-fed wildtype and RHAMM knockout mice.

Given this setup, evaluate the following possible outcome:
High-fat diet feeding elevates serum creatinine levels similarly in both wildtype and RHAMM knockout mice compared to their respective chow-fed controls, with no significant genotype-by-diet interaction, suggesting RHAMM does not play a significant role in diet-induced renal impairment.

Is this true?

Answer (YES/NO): NO